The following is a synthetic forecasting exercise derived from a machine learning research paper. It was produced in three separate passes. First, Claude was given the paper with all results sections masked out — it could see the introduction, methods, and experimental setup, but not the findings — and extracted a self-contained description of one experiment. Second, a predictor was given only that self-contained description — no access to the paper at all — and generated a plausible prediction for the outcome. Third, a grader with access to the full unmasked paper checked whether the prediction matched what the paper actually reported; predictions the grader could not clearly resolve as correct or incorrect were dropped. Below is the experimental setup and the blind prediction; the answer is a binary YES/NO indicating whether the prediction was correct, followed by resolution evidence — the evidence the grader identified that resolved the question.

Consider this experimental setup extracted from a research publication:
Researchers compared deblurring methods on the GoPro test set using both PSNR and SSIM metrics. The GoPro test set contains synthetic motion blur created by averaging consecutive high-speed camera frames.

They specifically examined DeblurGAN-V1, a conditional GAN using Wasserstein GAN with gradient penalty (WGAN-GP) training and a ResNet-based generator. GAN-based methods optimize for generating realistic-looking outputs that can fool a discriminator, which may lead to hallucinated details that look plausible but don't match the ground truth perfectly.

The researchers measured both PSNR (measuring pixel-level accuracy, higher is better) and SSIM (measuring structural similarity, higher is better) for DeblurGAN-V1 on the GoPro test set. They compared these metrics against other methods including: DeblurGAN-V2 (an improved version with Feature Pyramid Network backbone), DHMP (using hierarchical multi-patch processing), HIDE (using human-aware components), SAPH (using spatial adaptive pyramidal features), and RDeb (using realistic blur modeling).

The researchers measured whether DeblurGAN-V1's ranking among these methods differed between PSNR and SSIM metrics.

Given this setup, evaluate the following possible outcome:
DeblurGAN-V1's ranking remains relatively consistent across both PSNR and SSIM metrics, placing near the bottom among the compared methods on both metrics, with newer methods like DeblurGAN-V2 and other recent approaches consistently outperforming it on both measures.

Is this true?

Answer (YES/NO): NO